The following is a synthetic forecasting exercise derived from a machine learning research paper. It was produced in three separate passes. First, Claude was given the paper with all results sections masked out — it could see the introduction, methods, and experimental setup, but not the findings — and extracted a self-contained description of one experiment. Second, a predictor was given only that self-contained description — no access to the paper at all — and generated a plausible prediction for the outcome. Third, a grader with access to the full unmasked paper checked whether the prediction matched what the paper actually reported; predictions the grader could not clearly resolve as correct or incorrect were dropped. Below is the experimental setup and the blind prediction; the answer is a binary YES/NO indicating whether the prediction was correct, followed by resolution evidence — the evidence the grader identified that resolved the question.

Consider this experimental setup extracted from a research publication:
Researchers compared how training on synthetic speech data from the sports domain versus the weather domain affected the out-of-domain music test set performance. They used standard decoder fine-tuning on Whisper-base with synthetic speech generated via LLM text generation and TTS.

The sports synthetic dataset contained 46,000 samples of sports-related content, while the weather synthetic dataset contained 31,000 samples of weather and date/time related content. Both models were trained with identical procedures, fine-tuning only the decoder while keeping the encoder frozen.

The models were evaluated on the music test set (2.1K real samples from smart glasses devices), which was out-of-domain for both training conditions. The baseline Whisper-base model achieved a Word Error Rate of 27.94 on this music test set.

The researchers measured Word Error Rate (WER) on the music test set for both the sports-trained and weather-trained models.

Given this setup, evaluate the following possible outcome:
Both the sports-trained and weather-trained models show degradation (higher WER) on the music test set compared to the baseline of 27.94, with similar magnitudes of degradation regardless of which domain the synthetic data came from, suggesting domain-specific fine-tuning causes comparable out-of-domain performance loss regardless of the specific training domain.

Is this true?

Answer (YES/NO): NO